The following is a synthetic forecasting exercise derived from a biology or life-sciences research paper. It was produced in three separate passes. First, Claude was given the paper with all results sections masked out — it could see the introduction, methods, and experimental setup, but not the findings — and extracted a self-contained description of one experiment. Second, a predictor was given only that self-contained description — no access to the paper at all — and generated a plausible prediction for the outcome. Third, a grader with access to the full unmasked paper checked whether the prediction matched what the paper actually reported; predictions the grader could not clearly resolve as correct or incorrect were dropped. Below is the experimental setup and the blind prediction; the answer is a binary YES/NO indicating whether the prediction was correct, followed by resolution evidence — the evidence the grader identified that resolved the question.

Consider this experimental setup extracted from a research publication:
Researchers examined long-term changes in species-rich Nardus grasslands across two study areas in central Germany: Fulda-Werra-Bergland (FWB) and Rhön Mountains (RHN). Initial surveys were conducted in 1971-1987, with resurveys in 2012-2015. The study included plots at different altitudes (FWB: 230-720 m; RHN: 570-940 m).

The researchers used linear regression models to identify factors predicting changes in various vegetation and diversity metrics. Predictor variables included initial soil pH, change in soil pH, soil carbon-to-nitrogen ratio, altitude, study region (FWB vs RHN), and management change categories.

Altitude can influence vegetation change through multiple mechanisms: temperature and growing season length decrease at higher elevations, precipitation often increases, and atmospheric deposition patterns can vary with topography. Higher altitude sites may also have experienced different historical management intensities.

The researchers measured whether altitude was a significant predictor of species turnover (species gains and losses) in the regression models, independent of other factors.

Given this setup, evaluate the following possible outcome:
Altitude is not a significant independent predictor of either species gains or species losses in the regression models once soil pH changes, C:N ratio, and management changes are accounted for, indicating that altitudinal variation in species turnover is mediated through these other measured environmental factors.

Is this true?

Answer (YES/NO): YES